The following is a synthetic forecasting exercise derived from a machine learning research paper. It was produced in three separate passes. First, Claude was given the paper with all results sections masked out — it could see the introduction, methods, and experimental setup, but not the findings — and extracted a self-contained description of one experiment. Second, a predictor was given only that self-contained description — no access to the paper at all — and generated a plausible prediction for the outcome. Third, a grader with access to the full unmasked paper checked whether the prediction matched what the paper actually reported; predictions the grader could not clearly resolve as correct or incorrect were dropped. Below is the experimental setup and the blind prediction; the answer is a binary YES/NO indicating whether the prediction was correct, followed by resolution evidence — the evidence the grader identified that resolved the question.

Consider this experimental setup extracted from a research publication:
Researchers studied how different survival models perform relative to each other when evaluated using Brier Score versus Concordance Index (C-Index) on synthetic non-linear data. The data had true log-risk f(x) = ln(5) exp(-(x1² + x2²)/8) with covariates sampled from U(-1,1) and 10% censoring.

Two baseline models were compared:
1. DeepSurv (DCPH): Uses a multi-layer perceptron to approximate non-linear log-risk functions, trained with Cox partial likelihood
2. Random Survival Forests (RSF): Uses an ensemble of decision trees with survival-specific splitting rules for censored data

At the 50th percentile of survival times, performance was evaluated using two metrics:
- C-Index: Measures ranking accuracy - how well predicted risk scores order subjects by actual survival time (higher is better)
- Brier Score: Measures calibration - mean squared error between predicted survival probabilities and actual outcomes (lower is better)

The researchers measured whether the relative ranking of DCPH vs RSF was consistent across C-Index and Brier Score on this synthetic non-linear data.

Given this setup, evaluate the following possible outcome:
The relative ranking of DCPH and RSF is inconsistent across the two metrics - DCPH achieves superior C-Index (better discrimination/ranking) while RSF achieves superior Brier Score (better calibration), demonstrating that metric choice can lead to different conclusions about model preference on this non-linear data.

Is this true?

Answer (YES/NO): NO